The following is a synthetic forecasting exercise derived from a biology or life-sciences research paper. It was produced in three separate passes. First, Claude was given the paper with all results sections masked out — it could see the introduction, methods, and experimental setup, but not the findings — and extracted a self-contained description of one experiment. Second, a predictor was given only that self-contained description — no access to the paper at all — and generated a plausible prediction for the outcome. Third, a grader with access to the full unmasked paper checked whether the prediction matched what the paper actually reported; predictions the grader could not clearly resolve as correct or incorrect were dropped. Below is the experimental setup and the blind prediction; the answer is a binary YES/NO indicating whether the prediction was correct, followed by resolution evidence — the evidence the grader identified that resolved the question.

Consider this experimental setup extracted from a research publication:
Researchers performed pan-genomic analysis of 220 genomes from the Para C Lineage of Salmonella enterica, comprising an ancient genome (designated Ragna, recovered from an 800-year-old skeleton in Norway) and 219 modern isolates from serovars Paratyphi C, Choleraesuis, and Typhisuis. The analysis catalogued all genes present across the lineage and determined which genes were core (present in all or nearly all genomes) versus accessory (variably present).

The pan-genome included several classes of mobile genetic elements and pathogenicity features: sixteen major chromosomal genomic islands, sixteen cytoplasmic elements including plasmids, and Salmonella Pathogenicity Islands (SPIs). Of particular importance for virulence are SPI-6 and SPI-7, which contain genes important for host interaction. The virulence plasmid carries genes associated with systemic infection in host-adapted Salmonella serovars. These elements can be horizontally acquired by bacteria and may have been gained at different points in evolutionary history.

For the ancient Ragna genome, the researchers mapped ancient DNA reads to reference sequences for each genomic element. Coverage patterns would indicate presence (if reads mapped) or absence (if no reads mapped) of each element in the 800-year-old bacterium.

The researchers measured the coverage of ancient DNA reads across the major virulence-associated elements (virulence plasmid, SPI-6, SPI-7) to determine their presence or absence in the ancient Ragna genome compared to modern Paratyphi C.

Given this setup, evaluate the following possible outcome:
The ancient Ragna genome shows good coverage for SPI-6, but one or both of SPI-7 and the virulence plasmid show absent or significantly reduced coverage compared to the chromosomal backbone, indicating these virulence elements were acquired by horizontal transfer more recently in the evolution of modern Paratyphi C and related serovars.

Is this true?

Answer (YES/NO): NO